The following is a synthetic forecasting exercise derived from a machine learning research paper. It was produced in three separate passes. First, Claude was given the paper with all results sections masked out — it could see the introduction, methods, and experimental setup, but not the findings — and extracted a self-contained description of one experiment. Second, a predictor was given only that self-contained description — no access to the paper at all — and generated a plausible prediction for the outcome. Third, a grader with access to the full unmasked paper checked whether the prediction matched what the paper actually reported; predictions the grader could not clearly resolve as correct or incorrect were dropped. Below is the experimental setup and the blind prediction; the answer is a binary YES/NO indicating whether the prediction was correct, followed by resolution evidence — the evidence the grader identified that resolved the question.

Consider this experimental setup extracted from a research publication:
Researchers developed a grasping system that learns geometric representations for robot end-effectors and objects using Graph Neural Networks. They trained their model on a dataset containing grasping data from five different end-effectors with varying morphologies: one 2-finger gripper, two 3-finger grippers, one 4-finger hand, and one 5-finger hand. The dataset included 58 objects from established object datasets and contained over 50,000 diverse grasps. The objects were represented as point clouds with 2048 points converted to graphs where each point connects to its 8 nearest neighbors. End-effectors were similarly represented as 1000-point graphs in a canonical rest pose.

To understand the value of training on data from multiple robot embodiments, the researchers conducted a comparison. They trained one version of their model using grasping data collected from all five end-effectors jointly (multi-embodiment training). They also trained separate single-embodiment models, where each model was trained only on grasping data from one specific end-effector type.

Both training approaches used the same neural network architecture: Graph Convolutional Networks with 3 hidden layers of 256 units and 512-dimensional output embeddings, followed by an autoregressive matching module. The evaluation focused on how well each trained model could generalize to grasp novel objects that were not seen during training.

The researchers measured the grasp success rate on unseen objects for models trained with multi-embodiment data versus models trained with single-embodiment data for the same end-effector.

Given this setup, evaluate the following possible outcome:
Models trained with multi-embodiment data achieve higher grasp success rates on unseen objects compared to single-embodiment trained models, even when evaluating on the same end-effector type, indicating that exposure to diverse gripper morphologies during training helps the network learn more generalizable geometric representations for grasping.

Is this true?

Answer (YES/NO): YES